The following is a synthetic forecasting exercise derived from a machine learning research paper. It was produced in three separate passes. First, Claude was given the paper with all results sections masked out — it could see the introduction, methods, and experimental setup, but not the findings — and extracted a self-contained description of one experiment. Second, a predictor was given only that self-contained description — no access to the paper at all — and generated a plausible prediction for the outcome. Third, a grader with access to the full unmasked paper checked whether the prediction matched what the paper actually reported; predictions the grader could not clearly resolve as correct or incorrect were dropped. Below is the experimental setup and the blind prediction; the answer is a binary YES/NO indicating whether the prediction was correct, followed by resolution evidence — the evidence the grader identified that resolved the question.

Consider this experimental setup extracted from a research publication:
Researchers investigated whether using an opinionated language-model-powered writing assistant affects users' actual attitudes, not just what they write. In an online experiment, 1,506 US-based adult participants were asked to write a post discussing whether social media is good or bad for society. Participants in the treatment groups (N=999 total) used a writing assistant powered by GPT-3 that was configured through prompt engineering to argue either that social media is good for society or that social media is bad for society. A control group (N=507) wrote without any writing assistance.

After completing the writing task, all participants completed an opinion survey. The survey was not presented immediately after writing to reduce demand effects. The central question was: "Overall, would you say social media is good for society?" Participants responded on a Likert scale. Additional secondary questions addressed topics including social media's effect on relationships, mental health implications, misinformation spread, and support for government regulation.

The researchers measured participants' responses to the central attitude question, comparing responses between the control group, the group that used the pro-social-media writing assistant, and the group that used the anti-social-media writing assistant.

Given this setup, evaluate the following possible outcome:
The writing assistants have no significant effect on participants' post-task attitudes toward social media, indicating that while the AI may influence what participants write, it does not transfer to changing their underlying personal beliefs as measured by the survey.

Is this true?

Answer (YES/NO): NO